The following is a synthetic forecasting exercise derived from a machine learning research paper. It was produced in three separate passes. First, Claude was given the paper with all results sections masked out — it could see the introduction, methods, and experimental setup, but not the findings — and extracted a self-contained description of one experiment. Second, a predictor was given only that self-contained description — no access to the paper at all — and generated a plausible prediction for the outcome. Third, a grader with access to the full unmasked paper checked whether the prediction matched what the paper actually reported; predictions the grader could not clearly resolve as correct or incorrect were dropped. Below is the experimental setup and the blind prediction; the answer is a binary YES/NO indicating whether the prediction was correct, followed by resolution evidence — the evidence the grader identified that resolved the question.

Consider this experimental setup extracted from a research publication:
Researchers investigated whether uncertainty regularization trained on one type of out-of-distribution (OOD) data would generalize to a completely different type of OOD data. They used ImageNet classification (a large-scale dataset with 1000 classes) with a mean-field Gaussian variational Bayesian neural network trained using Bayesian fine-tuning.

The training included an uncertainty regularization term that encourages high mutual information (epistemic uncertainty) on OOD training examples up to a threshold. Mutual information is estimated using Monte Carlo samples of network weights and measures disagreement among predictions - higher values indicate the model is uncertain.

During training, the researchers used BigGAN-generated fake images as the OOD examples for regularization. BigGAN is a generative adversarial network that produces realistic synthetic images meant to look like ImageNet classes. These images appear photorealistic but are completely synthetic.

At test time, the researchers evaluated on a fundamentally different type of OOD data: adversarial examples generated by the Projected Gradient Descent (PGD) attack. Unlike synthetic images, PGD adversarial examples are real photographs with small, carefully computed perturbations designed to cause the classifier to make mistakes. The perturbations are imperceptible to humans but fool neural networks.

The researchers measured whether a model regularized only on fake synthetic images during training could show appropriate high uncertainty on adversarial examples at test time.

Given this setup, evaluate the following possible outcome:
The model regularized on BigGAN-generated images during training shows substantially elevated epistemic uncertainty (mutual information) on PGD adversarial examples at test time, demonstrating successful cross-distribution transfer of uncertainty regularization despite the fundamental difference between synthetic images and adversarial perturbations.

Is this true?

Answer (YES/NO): YES